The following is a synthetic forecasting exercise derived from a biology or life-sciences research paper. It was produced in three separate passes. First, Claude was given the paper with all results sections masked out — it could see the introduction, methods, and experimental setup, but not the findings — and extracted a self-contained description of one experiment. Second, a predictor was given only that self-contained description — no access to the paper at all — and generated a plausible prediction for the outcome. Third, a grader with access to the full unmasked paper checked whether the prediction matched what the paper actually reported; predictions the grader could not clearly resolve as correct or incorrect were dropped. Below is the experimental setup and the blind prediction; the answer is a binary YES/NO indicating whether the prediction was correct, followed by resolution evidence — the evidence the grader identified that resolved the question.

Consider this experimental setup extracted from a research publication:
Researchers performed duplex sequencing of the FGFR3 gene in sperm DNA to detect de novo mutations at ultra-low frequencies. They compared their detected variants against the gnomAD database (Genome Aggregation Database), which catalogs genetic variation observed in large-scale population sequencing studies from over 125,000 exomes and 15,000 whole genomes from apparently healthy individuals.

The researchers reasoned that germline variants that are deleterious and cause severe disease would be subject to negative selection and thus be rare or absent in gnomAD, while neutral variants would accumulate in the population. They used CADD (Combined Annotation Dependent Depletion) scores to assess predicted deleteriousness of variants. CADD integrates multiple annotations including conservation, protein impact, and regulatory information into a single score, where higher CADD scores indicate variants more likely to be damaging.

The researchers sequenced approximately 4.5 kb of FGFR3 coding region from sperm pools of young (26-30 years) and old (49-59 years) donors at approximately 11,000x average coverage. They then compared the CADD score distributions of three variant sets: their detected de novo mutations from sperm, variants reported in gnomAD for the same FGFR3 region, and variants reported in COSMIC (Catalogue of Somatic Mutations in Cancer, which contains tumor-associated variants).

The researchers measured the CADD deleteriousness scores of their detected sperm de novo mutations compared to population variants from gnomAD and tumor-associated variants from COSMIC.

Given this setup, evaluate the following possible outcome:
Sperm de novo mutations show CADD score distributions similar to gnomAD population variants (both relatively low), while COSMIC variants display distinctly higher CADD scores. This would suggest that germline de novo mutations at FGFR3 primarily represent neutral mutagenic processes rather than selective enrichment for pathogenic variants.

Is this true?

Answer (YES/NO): NO